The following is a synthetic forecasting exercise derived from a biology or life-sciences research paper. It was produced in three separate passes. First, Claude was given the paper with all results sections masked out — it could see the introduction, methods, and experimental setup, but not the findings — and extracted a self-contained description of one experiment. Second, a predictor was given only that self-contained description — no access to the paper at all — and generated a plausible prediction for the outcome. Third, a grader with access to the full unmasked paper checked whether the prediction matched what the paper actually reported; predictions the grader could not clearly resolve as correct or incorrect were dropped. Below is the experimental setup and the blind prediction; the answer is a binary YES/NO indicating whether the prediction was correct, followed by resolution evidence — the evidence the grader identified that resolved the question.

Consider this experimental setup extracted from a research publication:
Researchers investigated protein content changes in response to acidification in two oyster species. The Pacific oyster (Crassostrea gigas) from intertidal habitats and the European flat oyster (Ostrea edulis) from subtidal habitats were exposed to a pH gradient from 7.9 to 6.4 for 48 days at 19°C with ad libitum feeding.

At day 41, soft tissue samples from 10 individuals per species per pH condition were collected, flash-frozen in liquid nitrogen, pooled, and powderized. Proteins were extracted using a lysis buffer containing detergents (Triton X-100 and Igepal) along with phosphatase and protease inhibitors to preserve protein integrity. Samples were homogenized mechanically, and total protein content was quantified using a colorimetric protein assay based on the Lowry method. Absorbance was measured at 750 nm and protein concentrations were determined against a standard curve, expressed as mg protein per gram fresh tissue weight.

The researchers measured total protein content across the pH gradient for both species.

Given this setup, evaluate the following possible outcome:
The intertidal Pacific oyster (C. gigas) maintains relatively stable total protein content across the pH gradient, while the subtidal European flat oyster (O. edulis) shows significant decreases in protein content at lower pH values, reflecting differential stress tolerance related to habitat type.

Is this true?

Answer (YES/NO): NO